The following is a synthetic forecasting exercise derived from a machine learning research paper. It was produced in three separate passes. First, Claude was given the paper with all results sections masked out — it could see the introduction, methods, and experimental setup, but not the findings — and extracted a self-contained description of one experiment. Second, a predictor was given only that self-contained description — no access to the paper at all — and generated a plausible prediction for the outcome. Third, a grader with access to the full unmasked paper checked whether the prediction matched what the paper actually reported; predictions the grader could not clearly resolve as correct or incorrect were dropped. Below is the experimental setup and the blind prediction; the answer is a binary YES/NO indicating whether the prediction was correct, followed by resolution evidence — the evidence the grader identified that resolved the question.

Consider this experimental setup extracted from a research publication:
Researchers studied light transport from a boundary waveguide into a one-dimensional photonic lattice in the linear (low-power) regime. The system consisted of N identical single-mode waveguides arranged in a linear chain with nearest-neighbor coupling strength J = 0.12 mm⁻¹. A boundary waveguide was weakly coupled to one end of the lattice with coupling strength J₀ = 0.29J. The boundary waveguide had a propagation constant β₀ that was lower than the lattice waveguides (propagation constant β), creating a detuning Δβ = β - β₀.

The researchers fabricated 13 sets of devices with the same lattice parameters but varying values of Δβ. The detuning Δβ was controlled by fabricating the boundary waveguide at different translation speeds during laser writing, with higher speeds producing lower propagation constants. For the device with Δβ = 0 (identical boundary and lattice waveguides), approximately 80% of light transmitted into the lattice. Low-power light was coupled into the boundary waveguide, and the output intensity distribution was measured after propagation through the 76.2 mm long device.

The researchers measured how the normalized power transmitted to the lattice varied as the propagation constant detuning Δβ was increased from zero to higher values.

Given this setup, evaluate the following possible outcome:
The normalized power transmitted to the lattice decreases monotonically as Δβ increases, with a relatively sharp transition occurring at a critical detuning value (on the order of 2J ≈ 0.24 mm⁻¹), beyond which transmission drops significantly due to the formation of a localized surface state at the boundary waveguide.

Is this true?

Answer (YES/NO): YES